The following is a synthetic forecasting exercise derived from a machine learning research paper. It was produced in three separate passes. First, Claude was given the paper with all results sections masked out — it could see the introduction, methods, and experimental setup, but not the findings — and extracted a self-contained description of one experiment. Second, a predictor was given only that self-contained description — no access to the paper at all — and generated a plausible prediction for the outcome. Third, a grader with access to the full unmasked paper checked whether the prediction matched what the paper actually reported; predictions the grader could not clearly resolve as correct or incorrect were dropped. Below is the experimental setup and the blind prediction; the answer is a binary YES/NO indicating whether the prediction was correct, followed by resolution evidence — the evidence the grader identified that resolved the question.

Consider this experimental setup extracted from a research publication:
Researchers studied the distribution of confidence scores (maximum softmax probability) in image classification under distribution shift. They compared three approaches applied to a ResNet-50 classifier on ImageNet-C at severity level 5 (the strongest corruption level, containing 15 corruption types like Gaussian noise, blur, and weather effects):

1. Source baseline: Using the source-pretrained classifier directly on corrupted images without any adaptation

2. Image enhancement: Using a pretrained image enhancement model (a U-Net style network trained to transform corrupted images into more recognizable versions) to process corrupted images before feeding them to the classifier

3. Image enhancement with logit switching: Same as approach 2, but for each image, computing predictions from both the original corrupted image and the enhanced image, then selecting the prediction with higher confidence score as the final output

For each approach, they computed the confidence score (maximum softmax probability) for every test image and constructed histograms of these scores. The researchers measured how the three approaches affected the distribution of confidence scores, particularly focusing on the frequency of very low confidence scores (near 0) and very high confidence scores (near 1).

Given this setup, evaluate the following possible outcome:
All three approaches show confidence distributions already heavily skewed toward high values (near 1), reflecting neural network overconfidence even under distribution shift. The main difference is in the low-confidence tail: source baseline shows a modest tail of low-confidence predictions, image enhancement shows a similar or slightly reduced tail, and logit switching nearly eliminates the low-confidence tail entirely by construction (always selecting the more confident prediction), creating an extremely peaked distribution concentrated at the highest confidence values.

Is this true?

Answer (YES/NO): NO